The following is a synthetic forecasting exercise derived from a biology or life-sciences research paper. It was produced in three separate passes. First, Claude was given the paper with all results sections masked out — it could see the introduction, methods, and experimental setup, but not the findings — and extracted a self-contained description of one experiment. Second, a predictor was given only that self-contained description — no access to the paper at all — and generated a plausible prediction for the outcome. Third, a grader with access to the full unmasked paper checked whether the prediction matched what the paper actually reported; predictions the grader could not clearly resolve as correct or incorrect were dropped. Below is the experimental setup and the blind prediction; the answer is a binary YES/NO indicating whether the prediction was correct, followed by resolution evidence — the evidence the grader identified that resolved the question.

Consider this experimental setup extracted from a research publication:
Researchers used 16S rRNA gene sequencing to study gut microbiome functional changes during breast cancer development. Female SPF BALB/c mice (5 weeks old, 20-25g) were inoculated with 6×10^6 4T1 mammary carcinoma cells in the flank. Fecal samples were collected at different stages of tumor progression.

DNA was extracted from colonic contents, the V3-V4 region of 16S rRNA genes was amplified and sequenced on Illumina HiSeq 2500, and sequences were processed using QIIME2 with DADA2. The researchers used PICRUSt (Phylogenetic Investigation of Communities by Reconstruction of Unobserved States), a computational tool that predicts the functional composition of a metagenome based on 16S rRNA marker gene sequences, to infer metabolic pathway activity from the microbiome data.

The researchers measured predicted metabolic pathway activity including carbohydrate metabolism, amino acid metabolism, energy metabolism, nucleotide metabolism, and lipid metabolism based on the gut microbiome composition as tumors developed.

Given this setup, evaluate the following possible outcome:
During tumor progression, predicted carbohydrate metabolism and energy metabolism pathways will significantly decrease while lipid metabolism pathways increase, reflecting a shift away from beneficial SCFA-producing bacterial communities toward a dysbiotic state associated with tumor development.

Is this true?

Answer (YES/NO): NO